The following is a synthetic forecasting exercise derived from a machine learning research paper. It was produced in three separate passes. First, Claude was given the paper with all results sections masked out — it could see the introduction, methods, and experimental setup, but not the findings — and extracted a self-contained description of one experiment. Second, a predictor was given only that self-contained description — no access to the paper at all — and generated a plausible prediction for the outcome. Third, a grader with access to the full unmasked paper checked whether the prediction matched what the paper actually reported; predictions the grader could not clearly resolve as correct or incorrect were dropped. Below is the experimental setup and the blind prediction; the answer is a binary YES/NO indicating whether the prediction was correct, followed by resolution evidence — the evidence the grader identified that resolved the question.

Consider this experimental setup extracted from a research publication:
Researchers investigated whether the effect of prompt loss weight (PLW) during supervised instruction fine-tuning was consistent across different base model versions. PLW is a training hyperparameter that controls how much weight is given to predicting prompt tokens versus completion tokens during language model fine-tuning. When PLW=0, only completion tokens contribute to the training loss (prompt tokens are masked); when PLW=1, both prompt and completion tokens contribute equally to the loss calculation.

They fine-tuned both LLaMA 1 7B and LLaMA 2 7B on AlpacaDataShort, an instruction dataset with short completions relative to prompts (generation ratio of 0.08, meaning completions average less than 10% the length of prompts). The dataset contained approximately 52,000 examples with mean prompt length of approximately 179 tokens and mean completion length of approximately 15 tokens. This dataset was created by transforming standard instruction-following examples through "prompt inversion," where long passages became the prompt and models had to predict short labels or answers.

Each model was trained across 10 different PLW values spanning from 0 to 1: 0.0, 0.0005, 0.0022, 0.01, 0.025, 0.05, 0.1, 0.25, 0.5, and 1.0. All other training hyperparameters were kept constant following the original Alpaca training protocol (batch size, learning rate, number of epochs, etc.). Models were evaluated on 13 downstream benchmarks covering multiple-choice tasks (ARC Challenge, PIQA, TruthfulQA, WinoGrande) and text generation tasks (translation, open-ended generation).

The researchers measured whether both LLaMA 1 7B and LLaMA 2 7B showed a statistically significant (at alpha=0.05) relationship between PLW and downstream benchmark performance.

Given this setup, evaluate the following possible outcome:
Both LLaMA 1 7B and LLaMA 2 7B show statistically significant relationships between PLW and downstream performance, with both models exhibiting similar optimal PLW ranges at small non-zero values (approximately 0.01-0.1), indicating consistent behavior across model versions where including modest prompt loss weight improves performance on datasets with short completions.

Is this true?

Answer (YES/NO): NO